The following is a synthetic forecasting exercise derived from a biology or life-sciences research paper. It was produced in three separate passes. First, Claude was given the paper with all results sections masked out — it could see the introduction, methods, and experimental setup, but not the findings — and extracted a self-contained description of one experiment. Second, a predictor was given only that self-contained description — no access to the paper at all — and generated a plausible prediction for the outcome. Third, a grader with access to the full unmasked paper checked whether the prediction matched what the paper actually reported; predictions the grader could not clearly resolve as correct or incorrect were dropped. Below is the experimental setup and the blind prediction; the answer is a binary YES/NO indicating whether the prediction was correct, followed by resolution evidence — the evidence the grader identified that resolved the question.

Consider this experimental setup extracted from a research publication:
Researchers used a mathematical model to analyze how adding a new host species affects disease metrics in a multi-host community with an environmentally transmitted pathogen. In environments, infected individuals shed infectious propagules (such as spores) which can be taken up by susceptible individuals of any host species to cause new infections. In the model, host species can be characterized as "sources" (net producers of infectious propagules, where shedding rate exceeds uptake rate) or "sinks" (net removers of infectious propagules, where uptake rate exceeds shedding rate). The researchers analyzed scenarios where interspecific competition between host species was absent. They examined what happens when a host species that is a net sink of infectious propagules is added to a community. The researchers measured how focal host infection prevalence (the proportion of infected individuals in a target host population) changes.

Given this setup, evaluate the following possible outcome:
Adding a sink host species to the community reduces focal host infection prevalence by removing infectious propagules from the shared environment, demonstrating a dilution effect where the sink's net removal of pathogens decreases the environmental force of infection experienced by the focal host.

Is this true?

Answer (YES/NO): YES